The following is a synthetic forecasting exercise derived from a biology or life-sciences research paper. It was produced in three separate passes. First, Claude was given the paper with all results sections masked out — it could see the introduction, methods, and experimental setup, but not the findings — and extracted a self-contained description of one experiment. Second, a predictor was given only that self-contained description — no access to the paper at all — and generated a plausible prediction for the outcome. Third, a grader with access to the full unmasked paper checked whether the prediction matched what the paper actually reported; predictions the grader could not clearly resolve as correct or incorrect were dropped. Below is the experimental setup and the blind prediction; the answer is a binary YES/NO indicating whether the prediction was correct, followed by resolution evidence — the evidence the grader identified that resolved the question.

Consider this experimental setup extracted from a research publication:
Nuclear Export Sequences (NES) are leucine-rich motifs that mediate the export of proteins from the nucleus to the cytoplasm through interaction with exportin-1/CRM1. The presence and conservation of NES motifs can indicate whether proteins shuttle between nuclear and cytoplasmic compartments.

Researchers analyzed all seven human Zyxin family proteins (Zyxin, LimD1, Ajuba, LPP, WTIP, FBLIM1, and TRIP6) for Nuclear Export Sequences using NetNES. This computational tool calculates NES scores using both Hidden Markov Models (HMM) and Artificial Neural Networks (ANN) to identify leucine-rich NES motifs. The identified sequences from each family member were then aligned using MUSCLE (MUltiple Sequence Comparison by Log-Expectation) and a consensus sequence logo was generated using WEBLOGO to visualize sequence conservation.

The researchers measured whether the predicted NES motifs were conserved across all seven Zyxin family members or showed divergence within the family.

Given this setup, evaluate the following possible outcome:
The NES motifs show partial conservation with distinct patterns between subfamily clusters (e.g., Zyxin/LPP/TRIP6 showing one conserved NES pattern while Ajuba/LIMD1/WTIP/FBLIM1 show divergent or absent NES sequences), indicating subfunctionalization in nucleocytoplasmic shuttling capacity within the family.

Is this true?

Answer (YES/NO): NO